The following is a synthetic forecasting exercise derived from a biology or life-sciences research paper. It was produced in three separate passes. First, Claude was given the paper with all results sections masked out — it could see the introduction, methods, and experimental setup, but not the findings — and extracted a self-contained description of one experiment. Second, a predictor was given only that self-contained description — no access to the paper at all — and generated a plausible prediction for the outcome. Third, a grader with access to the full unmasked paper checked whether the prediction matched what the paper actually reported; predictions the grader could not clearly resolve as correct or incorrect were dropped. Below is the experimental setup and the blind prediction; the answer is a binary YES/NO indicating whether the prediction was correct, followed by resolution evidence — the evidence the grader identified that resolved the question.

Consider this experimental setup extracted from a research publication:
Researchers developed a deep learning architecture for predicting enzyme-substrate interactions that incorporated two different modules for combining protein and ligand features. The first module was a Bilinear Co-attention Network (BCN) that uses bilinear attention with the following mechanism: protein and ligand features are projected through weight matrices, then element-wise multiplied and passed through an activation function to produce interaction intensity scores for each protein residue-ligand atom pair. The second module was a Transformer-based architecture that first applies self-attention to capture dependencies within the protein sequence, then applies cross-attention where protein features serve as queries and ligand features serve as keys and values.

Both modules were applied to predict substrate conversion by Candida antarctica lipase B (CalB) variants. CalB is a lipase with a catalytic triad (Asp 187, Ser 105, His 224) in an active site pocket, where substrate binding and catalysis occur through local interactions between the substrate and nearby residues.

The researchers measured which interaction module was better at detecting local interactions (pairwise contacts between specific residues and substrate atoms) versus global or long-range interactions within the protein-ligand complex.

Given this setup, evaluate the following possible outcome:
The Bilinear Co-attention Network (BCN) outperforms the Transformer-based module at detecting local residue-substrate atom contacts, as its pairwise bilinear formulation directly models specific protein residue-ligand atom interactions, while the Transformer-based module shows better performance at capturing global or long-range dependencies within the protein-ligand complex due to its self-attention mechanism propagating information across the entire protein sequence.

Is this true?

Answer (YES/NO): YES